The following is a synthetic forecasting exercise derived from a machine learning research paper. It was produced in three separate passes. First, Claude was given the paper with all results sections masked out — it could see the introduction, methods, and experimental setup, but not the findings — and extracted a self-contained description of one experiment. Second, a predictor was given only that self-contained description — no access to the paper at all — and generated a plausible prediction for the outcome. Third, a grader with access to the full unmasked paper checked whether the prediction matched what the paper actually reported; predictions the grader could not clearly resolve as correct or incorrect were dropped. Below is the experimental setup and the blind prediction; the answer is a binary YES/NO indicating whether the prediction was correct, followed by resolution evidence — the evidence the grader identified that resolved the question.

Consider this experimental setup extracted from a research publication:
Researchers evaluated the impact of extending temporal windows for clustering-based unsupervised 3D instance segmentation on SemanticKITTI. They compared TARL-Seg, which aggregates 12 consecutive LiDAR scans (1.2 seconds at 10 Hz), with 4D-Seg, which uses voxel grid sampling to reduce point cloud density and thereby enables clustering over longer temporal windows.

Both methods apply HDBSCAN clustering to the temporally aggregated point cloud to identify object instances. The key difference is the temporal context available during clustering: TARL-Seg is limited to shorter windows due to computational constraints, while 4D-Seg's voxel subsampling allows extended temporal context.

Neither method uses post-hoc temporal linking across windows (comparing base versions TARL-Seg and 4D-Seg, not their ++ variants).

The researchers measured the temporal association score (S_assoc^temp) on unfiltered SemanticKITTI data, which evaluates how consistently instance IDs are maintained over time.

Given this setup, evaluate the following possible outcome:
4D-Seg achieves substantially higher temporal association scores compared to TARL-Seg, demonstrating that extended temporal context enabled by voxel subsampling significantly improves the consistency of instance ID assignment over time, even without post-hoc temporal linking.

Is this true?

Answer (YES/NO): YES